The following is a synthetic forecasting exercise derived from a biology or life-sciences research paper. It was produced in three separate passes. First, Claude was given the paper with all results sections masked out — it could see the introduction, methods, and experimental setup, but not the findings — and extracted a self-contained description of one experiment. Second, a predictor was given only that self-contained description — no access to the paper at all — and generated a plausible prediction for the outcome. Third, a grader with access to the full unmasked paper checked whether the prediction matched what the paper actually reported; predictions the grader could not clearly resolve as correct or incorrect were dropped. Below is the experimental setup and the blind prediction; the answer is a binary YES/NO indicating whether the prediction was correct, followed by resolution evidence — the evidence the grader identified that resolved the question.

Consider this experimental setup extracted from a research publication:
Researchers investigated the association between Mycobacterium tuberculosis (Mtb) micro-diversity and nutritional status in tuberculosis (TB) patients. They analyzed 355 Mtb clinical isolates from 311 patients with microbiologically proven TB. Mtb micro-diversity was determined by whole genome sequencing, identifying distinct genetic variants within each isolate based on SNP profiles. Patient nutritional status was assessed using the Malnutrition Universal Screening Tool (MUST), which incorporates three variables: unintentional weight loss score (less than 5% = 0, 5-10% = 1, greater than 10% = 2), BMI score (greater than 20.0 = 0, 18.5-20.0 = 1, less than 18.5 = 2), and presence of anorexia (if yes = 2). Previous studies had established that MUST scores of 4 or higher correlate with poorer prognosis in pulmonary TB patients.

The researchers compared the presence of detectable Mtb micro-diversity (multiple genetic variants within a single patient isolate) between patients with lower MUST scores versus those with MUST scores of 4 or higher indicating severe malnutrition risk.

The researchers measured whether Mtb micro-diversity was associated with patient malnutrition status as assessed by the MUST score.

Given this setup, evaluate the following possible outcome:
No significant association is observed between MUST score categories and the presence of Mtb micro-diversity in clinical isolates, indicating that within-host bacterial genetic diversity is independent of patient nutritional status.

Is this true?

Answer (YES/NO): NO